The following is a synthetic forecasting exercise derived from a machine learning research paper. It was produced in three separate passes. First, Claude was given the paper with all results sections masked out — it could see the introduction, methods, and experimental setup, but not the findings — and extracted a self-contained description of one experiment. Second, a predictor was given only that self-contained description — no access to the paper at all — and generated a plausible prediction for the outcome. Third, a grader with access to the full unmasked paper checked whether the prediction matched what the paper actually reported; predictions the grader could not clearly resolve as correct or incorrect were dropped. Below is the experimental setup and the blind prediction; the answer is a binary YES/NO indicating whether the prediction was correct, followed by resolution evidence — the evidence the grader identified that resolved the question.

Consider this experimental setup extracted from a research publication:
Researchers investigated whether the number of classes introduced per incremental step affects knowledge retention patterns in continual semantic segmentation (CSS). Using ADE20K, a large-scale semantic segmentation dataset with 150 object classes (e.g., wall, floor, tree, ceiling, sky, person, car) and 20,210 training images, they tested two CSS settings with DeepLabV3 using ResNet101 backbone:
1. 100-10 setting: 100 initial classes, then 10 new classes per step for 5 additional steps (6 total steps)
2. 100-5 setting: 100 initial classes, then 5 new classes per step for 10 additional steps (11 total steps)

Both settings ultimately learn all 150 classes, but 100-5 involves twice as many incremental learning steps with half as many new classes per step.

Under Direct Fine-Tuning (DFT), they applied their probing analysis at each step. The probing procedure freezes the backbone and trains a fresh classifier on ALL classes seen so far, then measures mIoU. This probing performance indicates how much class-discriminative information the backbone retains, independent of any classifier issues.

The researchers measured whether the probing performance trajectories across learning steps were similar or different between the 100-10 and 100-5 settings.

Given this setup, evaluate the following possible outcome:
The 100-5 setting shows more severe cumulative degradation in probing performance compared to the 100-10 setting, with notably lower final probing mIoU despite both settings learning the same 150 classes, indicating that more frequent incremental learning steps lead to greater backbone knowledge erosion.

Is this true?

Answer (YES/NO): NO